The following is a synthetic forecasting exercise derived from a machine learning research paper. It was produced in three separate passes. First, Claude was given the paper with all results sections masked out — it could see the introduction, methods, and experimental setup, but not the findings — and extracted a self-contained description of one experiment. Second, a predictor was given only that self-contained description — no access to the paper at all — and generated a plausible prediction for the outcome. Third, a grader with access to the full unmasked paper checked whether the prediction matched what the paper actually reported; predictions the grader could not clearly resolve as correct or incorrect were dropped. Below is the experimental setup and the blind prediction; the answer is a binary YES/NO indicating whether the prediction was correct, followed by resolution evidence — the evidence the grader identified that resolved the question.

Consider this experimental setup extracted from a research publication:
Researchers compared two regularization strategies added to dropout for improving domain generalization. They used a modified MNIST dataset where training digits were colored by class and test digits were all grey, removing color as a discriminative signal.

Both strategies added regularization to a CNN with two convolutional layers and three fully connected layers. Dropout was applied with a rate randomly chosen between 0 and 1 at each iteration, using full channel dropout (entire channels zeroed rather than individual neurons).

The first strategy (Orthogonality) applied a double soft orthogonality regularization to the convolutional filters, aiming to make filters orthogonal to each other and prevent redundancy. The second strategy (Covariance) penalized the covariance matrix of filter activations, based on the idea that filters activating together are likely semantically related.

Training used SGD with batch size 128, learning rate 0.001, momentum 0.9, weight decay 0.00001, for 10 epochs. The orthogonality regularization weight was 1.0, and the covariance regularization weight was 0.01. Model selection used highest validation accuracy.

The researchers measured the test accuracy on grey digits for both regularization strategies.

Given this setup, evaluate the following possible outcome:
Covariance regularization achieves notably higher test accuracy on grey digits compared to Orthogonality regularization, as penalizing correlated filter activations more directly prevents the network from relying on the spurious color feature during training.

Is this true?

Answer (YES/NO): NO